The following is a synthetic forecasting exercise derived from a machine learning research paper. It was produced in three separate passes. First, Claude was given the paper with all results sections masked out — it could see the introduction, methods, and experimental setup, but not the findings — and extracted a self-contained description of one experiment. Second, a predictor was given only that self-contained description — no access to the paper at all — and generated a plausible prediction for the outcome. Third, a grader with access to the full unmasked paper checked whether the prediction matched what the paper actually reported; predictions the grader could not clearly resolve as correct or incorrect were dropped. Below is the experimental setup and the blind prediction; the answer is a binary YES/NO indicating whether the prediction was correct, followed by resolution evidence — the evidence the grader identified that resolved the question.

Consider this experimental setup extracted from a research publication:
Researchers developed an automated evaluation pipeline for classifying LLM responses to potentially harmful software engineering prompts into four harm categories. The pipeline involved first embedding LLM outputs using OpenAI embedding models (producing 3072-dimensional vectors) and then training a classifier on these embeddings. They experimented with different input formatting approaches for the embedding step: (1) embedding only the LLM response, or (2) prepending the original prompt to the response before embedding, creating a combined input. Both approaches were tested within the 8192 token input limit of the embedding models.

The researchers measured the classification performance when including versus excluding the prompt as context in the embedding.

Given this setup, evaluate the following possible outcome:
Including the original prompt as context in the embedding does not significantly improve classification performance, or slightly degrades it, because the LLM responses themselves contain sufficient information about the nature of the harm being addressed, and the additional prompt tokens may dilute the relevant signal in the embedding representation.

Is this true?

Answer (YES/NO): NO